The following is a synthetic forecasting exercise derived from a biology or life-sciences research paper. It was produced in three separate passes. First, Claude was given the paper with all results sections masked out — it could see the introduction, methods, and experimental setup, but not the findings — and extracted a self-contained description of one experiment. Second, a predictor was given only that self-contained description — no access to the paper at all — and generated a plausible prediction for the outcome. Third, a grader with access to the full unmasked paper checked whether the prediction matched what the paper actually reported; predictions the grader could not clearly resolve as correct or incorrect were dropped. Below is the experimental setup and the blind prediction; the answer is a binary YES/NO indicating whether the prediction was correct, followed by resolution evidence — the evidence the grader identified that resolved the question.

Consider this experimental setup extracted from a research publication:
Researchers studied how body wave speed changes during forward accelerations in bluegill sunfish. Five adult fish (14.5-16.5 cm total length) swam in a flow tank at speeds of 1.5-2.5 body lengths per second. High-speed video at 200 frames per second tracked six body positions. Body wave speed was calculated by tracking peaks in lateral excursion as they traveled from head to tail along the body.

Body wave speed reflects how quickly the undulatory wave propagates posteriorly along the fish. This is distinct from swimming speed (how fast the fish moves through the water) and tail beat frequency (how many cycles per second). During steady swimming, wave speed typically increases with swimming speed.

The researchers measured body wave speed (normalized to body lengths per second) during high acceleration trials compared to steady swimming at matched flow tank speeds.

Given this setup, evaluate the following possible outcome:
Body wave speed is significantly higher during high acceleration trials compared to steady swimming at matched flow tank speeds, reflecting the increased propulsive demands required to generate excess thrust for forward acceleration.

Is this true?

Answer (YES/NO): YES